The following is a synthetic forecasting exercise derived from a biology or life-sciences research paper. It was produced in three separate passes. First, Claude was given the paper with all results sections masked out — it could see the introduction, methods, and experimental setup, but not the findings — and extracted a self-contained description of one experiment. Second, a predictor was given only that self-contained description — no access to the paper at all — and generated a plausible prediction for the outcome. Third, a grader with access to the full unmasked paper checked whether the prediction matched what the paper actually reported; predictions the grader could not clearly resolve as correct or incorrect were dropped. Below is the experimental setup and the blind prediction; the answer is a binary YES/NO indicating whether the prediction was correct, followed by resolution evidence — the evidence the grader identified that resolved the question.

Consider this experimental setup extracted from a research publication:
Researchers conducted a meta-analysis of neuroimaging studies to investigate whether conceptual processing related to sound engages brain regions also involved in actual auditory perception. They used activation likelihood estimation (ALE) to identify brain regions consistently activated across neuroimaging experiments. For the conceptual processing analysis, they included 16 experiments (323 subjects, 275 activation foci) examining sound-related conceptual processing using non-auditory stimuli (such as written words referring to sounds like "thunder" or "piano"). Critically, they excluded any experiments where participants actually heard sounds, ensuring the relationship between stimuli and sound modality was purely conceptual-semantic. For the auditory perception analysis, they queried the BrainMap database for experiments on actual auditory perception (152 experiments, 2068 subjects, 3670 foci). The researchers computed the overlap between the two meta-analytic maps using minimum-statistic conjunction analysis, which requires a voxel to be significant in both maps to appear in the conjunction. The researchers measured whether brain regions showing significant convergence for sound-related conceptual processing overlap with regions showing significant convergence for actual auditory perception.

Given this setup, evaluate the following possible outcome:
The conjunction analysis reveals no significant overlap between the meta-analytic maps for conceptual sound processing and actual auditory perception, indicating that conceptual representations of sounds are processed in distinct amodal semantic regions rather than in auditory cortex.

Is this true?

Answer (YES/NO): NO